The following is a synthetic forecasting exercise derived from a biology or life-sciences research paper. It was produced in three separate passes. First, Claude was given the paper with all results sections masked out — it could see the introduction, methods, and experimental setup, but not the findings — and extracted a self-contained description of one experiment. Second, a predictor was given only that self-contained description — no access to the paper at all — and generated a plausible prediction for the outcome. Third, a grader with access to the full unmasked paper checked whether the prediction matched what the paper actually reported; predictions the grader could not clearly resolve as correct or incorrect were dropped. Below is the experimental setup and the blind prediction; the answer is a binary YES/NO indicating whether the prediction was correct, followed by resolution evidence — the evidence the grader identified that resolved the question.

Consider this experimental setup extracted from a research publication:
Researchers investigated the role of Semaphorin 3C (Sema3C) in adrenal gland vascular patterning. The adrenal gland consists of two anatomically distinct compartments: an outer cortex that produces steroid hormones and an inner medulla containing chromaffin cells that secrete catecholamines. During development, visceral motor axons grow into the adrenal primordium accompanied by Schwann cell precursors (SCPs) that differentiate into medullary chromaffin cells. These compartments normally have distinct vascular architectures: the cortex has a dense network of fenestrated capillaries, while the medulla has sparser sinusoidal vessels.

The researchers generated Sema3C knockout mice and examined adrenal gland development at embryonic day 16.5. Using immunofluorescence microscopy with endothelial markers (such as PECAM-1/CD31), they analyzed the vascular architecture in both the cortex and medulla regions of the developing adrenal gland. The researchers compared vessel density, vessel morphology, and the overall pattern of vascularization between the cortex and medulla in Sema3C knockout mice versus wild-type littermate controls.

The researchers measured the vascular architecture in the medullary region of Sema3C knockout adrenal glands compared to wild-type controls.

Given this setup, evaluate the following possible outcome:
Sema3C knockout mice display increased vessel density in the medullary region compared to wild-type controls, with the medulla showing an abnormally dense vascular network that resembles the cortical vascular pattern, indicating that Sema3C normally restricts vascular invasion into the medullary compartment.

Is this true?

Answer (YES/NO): YES